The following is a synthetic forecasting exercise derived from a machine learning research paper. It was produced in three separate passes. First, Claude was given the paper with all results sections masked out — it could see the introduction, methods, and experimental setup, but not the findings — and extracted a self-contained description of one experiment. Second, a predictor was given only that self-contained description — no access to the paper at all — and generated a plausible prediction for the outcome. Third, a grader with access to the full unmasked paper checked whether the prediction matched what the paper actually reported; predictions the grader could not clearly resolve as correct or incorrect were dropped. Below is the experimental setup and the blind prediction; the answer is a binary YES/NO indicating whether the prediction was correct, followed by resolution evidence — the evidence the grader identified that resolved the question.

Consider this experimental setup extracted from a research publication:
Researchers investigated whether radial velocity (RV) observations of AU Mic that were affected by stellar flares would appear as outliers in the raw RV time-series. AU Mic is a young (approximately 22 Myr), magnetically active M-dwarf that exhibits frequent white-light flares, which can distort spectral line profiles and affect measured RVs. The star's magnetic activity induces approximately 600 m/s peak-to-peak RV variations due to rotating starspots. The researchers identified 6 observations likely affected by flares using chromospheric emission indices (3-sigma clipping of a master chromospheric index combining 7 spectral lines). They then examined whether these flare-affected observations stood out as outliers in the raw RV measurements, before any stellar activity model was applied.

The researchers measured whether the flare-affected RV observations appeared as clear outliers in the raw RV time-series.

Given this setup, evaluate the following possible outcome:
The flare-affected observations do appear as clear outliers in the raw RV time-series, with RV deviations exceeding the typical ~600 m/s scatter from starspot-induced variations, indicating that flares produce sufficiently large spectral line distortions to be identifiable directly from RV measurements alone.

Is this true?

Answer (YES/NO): NO